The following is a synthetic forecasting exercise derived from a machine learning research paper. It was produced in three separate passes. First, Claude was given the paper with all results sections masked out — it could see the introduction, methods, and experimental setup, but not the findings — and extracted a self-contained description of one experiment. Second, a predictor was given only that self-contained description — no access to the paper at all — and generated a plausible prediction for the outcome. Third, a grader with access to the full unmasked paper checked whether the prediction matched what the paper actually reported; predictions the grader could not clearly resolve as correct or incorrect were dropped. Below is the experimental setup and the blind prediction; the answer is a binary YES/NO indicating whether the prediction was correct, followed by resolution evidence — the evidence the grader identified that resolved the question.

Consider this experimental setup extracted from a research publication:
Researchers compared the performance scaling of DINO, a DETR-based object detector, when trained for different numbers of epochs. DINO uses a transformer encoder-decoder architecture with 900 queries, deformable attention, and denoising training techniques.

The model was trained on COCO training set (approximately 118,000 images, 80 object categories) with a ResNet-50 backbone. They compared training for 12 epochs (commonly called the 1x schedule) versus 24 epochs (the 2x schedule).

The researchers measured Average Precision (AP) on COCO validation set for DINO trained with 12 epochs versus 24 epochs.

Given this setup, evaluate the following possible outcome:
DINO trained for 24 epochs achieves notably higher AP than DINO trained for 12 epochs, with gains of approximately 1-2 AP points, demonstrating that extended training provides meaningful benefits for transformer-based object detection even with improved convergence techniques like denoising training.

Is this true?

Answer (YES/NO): YES